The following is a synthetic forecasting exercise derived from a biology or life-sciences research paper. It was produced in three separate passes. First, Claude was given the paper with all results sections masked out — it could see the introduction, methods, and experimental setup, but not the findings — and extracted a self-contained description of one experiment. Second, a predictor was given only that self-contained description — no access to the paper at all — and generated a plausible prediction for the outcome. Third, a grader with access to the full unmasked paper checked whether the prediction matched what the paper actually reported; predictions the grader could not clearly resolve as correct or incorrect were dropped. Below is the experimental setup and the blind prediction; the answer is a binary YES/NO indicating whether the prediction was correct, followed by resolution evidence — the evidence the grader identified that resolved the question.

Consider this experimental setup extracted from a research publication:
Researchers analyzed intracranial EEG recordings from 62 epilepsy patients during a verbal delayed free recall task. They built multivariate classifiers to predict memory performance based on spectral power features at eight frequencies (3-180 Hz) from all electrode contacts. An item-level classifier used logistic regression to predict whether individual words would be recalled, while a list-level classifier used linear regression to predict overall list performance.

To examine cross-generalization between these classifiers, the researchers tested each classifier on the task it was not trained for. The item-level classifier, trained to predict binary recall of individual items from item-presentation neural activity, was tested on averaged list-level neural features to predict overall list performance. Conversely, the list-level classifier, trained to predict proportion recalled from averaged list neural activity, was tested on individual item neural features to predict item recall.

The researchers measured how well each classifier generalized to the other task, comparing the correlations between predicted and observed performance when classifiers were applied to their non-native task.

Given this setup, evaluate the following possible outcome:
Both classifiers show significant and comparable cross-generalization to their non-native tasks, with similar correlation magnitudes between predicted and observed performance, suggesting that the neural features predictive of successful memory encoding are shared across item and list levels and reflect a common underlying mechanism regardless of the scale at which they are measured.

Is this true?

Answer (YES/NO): NO